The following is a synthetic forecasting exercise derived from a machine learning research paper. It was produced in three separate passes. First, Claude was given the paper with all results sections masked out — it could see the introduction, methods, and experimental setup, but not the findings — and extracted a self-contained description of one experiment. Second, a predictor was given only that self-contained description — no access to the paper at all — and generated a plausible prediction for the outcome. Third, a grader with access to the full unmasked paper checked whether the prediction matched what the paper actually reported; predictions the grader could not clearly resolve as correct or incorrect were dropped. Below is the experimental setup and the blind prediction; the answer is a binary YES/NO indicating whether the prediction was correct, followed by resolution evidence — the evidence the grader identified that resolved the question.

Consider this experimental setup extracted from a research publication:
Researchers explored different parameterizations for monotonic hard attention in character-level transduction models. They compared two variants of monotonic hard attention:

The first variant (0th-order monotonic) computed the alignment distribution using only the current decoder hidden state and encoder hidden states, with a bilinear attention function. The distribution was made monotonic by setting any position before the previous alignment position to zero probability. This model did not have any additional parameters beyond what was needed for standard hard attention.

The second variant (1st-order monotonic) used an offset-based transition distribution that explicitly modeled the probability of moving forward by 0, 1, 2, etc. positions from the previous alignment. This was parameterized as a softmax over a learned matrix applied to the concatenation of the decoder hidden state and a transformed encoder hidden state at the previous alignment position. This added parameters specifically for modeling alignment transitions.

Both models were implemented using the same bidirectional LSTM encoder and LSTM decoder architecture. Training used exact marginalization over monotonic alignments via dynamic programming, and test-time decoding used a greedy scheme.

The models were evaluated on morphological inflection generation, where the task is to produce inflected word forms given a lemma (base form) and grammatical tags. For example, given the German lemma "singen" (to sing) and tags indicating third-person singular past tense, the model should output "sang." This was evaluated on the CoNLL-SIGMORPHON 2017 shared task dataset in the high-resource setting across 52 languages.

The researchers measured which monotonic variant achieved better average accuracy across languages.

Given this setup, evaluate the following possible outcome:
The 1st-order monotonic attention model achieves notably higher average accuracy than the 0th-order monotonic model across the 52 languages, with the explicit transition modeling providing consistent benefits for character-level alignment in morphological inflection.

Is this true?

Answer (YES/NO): NO